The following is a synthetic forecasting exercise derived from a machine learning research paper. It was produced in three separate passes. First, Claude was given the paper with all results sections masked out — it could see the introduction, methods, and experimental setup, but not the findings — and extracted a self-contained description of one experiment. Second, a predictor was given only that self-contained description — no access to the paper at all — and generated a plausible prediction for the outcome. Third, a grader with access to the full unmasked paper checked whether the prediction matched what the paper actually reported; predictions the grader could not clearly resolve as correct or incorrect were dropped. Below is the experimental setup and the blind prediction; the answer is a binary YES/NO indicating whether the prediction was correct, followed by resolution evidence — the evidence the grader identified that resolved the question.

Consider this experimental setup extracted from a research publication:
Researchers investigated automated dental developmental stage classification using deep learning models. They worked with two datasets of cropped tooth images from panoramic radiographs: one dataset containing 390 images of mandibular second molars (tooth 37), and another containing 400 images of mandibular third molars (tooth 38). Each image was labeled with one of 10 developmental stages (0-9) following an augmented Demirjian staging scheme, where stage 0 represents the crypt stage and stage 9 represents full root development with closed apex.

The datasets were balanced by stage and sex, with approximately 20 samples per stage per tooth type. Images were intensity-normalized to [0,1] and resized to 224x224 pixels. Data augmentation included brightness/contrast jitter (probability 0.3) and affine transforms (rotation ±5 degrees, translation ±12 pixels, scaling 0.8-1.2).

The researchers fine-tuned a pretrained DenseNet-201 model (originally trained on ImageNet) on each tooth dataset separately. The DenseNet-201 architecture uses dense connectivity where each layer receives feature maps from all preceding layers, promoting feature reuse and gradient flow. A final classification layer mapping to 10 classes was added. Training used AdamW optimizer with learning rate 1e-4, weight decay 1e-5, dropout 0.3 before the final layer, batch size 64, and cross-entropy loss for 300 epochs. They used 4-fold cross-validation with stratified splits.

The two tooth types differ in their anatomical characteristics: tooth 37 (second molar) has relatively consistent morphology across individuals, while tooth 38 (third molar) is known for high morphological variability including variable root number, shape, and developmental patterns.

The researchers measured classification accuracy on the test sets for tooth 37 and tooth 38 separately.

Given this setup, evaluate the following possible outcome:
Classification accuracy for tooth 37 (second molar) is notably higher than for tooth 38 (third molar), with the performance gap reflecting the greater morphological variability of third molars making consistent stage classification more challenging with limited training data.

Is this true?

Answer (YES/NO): YES